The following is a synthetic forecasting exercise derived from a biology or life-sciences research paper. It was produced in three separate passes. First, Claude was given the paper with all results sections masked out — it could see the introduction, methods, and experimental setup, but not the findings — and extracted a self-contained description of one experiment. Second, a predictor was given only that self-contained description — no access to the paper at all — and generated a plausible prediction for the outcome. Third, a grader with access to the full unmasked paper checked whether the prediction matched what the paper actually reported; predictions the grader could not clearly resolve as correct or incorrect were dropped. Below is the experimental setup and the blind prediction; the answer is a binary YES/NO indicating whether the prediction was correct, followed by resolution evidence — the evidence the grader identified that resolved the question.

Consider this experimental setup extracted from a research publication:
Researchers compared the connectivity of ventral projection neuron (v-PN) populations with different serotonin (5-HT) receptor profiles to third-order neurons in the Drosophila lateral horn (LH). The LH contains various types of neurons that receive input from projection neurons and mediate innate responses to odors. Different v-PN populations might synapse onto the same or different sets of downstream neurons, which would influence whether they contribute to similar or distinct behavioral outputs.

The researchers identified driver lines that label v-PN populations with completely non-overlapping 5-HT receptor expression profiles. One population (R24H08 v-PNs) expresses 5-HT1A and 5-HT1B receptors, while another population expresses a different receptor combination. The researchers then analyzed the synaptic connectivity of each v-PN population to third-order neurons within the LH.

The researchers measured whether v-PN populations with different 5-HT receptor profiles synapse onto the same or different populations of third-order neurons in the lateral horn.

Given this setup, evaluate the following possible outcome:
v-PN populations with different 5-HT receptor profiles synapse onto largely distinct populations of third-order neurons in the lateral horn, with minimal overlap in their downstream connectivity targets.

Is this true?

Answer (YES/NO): YES